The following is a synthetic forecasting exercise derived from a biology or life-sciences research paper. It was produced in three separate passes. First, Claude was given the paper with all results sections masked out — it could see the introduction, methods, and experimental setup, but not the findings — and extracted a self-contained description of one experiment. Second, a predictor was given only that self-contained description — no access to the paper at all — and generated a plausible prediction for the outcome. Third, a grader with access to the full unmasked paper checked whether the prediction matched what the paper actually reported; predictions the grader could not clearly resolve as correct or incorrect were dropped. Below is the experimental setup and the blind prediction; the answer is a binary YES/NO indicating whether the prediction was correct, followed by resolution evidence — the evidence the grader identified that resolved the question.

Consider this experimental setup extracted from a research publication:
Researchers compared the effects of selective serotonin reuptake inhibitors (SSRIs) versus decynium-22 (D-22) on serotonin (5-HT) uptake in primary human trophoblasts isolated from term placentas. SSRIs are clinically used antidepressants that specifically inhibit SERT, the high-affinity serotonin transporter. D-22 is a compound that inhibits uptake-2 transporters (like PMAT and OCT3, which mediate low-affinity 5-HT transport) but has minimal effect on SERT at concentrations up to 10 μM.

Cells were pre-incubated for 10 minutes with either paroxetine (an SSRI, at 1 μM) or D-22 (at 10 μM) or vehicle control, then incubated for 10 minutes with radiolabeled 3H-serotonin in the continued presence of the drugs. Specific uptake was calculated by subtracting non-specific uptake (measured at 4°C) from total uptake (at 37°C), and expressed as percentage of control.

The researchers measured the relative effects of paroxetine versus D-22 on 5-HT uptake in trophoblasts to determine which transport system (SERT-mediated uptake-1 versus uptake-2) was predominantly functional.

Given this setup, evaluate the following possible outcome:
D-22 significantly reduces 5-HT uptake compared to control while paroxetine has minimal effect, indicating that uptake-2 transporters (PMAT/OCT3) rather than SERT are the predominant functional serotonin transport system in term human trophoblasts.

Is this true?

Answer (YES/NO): NO